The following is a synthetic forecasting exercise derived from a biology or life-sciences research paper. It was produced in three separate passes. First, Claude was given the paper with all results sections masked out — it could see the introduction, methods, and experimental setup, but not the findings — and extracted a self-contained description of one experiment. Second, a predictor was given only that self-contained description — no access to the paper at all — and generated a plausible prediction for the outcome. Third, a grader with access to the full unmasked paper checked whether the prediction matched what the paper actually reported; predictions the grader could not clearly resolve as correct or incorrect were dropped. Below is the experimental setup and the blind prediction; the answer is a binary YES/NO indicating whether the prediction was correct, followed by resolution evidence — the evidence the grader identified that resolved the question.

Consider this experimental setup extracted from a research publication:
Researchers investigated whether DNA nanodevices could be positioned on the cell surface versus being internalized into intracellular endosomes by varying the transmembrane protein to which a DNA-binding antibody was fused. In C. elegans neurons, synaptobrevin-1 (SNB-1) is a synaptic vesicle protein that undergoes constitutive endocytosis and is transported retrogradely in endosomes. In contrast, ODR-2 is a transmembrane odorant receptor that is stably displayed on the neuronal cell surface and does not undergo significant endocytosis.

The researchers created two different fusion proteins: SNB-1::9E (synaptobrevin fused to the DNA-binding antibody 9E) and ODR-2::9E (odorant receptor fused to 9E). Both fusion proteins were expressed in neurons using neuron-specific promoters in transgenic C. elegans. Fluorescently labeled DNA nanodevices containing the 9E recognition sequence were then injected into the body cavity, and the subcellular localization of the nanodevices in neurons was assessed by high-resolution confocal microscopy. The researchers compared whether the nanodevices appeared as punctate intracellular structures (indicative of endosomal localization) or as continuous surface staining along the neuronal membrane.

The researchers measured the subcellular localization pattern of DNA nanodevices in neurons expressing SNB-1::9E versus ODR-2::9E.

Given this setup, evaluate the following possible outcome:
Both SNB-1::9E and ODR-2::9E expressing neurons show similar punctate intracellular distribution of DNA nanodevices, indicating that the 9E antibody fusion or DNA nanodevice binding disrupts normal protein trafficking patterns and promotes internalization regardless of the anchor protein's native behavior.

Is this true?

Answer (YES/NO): NO